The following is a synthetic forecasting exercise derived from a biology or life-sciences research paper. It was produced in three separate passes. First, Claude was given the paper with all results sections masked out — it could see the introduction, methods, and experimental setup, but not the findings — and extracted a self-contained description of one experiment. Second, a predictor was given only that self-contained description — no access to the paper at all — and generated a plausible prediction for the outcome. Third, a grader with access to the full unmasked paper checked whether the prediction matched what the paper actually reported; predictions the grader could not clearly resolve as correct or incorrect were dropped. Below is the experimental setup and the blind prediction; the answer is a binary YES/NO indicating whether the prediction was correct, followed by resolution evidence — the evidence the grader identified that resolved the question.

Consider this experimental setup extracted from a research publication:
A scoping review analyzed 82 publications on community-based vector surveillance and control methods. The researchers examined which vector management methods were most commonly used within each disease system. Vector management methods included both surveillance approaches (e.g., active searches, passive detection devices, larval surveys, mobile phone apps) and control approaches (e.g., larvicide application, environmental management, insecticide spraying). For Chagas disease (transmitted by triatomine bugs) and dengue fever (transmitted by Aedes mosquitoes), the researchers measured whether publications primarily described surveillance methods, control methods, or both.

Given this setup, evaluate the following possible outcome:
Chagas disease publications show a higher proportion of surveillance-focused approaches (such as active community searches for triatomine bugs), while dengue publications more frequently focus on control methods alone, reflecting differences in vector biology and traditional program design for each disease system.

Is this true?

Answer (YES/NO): YES